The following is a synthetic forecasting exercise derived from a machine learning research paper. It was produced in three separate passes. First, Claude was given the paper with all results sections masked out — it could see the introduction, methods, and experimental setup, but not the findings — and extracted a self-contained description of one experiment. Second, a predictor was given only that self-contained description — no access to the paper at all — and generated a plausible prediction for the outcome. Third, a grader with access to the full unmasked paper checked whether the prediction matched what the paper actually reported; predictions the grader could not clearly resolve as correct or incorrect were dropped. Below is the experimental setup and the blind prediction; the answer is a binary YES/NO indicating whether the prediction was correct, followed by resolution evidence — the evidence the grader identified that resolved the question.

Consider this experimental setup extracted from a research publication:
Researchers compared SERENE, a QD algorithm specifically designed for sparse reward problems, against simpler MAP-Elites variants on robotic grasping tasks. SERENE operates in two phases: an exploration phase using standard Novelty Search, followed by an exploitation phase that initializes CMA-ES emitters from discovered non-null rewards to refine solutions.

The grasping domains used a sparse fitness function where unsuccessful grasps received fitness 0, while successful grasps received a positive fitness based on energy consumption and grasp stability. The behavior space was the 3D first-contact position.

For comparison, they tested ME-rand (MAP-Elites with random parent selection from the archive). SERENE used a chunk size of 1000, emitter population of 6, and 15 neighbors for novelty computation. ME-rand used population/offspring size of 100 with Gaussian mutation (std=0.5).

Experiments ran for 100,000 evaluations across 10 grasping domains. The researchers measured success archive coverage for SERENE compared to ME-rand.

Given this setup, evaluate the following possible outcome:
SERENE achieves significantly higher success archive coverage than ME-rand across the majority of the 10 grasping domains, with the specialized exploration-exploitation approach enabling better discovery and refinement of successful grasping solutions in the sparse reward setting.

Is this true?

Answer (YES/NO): NO